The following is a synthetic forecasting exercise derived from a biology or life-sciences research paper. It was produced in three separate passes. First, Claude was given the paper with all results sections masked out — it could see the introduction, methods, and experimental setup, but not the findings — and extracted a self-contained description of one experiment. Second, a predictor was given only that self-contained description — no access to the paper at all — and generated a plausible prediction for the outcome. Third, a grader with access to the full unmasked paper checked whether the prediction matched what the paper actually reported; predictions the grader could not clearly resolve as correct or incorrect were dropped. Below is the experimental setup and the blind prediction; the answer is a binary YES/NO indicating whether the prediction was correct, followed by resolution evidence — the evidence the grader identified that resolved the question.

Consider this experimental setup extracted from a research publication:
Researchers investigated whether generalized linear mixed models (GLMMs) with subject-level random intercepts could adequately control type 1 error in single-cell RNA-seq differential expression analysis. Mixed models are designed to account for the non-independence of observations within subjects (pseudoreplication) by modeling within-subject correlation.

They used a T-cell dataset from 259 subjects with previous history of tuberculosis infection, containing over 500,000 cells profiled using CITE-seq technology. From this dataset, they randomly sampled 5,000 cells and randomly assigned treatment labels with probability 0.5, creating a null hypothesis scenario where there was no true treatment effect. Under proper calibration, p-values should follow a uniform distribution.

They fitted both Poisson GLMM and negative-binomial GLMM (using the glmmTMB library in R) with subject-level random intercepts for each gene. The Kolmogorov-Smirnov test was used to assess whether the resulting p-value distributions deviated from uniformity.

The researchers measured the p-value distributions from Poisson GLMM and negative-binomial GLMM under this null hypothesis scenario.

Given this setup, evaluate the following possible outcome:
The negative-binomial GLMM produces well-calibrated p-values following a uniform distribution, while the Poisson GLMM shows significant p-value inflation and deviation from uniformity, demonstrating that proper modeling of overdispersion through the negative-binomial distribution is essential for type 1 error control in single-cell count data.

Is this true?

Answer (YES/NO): NO